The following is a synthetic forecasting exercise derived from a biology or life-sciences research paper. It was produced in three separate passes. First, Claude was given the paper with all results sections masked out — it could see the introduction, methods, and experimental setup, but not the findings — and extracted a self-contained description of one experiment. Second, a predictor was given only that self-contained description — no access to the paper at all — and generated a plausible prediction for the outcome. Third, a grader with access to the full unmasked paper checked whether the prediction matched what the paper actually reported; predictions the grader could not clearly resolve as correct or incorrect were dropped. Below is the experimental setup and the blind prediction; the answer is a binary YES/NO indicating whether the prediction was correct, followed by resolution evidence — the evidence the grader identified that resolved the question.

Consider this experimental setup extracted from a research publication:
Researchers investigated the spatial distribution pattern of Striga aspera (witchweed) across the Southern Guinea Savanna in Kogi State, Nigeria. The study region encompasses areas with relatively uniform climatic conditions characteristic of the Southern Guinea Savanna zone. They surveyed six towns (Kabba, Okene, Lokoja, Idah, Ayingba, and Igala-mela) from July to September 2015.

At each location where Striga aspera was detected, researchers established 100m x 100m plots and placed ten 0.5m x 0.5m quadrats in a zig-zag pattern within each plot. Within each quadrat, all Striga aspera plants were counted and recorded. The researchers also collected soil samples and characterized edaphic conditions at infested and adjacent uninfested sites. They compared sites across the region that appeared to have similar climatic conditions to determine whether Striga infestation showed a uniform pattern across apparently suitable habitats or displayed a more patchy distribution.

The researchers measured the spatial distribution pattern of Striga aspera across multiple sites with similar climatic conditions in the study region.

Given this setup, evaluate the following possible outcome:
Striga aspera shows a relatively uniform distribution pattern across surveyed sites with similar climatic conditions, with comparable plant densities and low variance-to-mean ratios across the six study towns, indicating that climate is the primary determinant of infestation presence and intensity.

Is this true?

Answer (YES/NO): NO